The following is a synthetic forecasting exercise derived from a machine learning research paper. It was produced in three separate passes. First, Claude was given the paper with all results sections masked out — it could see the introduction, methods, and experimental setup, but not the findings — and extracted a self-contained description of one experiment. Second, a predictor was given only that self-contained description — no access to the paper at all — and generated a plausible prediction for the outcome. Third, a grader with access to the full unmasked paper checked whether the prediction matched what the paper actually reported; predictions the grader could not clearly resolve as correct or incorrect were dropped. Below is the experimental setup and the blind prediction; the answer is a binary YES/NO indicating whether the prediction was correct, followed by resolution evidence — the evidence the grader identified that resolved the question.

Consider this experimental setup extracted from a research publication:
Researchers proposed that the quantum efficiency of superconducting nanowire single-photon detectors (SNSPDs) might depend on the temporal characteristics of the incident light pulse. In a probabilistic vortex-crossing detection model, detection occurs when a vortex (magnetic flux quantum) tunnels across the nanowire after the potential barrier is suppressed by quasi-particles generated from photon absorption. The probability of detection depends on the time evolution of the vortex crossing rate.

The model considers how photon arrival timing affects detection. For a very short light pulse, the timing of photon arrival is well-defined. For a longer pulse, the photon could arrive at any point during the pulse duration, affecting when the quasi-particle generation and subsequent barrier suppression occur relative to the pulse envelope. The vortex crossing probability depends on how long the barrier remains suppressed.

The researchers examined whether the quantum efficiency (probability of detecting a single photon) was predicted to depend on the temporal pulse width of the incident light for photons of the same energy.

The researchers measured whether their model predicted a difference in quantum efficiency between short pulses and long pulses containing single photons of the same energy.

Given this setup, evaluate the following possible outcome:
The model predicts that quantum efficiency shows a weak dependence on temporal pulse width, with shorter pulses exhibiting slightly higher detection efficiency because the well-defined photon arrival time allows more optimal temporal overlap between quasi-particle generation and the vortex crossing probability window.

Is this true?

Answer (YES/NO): NO